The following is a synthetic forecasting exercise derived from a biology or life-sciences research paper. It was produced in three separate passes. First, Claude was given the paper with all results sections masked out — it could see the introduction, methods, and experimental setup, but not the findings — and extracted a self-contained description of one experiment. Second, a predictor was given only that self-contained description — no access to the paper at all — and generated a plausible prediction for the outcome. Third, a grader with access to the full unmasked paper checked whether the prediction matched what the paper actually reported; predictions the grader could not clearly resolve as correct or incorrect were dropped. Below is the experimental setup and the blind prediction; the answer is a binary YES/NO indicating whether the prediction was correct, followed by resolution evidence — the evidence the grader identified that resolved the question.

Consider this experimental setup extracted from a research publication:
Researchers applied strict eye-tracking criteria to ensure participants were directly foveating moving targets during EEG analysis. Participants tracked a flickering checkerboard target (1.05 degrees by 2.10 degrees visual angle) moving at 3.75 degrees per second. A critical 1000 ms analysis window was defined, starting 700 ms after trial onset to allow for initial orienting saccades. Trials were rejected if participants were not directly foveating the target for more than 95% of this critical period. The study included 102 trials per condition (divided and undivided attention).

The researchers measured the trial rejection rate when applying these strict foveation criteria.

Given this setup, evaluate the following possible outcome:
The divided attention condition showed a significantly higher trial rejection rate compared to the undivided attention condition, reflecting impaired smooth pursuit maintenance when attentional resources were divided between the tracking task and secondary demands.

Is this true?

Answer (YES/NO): NO